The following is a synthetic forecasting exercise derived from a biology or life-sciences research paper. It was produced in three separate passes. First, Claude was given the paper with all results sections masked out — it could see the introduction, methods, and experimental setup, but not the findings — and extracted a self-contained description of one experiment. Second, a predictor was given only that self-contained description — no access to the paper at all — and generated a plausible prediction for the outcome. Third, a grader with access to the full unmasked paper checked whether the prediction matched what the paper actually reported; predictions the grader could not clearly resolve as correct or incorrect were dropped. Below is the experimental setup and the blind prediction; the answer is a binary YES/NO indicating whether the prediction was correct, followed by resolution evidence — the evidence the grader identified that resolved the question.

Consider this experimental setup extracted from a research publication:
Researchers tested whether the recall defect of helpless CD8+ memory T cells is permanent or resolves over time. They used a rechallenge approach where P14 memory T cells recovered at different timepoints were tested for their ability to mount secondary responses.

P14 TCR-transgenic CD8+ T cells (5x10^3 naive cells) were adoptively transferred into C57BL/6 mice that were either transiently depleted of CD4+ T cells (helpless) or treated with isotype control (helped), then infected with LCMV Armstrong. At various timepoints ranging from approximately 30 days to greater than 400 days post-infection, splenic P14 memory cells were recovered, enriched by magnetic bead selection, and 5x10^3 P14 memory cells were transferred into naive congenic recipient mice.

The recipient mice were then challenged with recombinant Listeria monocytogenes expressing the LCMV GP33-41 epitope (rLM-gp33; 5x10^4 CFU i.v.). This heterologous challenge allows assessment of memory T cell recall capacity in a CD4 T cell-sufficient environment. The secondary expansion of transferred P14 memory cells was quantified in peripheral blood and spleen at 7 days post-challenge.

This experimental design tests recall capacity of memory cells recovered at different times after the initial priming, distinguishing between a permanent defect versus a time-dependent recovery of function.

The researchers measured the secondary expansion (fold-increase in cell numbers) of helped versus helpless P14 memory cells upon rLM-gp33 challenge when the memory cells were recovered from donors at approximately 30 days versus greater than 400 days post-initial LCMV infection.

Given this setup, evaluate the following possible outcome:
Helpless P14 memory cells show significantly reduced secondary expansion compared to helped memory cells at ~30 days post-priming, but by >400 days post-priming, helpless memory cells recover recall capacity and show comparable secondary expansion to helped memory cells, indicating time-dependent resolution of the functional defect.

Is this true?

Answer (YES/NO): YES